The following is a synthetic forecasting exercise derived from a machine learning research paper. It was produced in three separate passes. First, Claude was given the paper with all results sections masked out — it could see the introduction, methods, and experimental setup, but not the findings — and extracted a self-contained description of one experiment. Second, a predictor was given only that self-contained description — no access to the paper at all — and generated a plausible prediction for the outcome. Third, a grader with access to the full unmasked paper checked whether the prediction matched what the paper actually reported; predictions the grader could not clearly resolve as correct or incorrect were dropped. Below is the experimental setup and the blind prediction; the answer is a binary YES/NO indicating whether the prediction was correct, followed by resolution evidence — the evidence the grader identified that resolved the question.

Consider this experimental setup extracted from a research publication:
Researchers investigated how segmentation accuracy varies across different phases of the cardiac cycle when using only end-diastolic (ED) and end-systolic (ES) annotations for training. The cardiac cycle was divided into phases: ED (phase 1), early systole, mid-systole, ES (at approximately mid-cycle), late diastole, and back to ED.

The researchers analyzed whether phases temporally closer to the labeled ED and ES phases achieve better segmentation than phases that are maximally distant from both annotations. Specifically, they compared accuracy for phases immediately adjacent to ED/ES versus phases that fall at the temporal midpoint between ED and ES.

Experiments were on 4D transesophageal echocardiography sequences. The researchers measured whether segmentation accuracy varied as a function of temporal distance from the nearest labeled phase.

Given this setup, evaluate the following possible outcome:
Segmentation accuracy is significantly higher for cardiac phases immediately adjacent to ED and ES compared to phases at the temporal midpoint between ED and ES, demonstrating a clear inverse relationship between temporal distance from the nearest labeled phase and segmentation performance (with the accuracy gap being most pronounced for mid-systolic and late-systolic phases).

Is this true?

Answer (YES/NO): NO